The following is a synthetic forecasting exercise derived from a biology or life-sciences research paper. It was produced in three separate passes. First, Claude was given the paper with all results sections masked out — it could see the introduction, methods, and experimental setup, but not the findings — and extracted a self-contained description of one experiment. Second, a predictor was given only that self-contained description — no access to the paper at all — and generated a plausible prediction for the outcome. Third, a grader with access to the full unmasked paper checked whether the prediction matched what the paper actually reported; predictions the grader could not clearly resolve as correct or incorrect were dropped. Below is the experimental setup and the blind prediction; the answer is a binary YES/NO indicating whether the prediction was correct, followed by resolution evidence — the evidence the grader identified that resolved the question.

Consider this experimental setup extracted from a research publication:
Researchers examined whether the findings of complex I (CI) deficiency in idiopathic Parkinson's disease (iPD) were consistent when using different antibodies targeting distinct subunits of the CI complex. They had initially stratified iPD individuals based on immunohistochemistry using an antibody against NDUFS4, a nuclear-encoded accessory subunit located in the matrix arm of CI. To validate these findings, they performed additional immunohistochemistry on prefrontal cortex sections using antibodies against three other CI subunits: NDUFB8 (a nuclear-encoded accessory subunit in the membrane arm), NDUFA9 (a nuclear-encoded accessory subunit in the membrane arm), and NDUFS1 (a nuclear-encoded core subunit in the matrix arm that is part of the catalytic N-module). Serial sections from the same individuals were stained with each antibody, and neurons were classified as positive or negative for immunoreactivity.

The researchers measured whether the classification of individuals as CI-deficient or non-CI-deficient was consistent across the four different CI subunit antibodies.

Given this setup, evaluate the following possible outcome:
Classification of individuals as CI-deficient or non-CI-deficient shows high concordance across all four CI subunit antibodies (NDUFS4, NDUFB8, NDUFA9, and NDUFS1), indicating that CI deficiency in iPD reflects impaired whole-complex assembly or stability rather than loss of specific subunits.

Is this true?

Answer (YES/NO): YES